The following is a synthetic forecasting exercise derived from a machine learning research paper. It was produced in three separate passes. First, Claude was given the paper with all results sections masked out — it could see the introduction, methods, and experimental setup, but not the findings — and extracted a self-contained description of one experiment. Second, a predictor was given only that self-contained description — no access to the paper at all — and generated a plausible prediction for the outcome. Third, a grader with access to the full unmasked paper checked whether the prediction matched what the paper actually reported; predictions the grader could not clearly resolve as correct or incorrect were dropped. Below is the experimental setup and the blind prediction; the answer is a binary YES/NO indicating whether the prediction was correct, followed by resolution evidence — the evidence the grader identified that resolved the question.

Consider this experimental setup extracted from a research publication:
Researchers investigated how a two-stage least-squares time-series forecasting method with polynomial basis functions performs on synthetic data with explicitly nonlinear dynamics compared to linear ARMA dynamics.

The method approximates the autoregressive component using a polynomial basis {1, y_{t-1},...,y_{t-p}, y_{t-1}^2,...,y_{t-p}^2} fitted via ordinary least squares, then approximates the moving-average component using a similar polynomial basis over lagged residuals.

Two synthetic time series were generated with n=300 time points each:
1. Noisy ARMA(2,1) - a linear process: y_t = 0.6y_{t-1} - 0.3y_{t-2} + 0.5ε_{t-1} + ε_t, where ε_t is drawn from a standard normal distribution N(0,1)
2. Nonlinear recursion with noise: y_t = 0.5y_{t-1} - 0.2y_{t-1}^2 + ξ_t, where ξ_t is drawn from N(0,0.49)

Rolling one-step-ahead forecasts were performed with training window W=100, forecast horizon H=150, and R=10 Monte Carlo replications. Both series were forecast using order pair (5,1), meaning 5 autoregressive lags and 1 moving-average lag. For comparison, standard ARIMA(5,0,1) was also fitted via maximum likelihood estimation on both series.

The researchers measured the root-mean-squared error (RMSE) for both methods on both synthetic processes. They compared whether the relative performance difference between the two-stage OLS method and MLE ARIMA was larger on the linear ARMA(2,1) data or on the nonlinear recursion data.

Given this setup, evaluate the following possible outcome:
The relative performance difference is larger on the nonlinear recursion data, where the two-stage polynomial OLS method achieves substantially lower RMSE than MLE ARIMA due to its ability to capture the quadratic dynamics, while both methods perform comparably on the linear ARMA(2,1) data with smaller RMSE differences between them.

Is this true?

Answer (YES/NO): NO